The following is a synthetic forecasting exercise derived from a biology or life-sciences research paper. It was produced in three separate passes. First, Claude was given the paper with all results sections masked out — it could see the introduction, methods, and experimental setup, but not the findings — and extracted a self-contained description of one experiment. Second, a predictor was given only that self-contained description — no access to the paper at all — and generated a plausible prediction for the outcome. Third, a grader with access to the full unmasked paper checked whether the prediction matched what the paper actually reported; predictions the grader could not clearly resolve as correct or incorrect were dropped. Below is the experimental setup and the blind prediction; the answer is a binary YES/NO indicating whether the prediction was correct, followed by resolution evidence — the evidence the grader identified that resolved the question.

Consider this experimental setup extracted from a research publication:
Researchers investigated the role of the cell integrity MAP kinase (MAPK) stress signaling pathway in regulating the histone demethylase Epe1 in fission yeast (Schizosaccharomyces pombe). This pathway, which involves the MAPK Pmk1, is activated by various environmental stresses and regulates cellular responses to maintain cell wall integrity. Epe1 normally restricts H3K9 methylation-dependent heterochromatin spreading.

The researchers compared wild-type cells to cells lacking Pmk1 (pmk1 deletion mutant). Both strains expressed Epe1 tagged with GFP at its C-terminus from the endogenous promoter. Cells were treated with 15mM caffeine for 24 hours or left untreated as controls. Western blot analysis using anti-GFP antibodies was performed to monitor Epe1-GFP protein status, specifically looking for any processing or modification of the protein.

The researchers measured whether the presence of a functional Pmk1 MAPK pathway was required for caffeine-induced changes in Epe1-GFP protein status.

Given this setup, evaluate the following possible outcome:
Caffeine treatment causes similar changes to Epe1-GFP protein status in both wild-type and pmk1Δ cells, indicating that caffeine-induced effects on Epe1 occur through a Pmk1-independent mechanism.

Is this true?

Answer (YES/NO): NO